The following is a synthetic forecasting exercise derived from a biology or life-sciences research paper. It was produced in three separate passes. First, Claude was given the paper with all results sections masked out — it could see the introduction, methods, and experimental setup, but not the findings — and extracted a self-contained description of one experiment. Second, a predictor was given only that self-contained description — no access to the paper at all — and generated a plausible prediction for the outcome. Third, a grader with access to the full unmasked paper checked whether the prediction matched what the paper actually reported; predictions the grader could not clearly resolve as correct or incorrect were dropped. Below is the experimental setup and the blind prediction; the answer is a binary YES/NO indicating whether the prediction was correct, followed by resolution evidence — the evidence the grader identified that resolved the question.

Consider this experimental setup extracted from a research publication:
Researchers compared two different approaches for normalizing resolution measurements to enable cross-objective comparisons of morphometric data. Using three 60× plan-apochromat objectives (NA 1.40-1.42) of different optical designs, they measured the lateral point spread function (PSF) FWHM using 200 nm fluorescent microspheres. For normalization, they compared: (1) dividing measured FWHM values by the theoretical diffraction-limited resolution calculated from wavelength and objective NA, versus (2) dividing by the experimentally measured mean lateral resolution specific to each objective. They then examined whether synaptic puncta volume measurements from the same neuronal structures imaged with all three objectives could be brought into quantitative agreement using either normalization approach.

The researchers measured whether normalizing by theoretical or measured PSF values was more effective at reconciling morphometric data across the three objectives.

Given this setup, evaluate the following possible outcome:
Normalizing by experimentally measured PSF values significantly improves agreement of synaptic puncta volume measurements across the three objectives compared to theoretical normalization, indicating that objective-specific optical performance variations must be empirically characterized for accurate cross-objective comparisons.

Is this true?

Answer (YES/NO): YES